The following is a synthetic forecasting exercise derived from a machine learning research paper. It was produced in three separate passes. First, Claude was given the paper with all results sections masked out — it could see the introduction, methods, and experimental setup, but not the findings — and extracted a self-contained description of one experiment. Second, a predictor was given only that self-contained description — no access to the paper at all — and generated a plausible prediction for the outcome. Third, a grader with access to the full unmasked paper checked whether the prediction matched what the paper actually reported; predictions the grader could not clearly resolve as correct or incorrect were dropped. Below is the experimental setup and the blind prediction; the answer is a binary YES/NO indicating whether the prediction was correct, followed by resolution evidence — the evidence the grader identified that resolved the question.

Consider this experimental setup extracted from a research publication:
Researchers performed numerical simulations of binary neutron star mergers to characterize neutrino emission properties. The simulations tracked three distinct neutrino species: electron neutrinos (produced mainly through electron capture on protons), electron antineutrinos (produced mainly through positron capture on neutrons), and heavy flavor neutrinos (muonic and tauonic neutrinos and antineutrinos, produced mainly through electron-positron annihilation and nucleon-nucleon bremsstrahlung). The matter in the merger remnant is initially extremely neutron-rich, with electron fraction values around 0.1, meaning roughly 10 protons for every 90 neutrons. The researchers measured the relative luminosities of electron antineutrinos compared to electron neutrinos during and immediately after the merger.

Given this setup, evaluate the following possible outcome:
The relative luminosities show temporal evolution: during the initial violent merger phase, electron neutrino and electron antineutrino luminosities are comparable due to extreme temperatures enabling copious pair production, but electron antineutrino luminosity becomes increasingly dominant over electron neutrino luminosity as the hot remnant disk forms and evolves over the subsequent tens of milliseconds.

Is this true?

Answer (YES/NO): NO